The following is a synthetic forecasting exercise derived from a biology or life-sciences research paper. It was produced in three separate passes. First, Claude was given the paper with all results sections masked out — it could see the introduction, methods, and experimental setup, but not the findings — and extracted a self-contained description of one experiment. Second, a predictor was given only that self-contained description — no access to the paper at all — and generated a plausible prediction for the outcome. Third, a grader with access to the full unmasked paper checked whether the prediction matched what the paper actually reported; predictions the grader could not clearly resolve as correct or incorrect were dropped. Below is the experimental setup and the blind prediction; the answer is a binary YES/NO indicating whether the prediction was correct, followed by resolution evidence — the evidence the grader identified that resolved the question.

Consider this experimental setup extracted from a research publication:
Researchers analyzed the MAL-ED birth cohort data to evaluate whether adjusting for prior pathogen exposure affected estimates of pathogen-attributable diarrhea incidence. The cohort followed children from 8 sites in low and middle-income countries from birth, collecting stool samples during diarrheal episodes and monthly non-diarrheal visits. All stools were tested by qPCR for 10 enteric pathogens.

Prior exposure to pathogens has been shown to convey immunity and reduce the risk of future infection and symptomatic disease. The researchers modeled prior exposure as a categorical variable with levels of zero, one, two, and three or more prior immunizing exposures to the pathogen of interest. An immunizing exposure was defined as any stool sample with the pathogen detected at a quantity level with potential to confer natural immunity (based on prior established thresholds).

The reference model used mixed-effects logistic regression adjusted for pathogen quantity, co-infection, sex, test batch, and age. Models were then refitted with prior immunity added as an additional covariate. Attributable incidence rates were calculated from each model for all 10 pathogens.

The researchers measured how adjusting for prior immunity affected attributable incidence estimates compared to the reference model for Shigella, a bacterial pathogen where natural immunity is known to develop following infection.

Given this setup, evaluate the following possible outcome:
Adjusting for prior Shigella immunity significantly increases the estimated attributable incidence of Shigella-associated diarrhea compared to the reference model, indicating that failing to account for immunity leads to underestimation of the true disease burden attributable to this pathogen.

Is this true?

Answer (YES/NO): NO